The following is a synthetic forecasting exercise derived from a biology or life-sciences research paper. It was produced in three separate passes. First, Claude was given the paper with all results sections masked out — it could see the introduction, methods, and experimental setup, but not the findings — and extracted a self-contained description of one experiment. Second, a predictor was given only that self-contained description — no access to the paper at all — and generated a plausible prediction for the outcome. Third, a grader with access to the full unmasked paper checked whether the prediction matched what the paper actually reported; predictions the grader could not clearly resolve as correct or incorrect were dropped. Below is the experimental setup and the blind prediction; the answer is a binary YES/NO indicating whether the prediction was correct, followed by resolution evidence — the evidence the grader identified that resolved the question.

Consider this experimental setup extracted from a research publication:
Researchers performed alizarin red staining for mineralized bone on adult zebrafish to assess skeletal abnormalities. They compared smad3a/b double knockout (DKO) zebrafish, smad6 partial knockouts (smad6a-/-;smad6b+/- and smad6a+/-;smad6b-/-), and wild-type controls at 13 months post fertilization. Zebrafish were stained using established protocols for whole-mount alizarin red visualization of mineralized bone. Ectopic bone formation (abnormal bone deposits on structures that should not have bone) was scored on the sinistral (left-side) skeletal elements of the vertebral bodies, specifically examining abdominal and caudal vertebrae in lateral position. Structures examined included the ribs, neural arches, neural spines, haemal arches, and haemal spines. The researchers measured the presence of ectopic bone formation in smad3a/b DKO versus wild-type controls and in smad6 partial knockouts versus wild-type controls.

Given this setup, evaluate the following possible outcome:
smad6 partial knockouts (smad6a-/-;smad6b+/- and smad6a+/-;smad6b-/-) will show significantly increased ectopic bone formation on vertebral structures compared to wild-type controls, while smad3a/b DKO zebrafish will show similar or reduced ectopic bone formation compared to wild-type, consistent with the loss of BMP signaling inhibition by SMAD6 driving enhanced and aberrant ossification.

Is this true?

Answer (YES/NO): NO